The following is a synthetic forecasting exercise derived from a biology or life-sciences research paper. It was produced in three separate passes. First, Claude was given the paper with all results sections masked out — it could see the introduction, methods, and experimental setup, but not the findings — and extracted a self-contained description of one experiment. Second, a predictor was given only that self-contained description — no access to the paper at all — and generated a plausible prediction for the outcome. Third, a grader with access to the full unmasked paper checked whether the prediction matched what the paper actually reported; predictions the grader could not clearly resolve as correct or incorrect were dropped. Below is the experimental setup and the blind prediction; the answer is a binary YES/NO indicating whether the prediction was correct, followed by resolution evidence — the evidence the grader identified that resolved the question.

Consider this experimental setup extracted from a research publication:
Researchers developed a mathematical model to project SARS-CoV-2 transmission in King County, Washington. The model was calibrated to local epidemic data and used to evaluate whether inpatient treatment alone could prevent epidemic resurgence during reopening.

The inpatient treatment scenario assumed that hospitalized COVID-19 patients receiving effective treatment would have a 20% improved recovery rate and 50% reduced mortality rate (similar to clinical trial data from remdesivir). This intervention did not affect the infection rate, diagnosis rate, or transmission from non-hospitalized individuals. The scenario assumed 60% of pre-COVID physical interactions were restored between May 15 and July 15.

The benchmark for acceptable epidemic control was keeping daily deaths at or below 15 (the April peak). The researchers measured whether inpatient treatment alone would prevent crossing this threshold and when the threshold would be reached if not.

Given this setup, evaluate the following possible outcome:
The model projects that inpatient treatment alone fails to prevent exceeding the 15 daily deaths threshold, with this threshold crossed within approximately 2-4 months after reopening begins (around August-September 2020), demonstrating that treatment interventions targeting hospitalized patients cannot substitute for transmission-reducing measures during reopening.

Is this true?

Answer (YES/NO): NO